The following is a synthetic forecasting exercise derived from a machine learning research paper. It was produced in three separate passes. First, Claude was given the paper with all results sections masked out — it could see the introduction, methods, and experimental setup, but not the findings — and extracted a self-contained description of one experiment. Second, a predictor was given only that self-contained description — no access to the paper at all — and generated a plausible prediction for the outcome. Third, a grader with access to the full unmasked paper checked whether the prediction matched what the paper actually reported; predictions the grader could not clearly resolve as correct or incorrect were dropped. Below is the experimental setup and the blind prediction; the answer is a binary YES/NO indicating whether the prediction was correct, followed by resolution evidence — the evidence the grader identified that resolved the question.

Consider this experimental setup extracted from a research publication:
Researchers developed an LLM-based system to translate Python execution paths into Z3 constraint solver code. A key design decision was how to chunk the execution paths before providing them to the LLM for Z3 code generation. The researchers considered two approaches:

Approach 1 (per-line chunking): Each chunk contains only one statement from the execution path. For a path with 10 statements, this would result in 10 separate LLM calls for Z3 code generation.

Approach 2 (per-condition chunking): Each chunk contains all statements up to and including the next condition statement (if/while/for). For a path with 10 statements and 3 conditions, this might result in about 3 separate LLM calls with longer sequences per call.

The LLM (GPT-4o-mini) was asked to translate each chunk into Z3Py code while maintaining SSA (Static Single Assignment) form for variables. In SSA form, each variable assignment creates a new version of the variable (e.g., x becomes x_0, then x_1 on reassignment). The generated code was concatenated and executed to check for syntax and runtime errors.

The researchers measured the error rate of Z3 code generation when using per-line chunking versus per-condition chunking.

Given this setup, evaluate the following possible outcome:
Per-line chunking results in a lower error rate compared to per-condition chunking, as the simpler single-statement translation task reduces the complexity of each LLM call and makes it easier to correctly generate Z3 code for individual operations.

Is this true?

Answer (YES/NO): YES